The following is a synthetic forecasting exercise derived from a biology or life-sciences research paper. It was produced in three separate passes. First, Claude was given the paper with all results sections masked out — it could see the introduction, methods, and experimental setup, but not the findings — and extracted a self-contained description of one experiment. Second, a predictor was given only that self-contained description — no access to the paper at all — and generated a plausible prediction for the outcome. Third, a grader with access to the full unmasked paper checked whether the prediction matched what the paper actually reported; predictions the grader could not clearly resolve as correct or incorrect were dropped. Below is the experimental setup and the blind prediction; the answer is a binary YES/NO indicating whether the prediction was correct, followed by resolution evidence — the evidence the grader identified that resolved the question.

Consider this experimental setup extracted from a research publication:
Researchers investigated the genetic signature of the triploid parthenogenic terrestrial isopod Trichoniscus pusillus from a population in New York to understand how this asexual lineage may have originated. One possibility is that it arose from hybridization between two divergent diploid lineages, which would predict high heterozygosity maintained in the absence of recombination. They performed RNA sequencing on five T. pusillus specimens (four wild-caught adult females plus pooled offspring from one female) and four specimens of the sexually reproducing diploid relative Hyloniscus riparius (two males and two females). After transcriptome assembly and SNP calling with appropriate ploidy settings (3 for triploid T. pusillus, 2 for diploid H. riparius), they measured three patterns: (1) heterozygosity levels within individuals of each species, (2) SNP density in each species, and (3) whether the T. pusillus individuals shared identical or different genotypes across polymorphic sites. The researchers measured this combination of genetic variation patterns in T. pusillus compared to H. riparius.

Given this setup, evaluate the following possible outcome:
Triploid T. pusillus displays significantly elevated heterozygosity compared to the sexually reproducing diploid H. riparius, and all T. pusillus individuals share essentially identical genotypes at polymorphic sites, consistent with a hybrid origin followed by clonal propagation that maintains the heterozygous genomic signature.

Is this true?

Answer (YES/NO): YES